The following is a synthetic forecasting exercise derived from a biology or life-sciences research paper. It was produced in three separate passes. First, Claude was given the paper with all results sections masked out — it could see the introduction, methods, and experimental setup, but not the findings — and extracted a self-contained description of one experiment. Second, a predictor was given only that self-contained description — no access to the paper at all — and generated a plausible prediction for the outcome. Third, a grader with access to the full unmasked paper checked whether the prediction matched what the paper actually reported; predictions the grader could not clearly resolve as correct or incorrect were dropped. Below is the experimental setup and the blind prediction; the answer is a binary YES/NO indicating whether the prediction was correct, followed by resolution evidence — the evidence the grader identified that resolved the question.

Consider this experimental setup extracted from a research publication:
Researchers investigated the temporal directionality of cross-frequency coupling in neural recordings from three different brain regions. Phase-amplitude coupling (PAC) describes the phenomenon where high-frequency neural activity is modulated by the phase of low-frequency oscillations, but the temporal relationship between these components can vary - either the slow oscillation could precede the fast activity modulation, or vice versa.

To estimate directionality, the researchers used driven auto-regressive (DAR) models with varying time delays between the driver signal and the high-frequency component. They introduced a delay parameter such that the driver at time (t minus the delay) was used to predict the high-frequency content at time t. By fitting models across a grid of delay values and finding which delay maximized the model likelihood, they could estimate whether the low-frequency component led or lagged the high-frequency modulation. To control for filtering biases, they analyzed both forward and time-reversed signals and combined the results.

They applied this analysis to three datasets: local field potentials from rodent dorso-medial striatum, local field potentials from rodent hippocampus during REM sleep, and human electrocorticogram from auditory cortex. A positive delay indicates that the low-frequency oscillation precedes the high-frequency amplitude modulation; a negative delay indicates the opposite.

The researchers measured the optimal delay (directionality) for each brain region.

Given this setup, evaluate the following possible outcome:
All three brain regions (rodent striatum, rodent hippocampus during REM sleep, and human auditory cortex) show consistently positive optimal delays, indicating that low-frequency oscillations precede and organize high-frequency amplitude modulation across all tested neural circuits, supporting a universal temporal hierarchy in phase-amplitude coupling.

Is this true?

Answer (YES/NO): NO